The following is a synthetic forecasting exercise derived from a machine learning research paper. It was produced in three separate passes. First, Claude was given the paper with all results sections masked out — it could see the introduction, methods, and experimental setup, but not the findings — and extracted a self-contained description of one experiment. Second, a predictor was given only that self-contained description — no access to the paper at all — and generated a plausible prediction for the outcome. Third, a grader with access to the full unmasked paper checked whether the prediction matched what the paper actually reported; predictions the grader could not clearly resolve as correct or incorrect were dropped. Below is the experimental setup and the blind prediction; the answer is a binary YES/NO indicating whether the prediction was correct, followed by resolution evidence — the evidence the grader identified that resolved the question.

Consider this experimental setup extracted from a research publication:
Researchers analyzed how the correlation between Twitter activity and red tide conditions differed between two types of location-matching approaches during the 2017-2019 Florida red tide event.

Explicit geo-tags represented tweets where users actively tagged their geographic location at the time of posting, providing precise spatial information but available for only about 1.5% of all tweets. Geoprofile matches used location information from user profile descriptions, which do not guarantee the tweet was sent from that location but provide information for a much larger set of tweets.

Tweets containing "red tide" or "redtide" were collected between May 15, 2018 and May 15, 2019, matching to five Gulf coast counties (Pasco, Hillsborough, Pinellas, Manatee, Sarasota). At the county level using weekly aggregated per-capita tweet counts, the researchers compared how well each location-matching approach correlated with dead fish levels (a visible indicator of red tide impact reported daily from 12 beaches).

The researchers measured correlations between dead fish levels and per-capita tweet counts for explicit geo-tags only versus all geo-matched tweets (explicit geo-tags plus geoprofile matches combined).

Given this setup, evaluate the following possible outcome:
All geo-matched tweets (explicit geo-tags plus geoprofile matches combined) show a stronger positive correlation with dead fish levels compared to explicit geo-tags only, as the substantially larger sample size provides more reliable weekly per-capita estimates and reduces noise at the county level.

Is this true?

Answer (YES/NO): NO